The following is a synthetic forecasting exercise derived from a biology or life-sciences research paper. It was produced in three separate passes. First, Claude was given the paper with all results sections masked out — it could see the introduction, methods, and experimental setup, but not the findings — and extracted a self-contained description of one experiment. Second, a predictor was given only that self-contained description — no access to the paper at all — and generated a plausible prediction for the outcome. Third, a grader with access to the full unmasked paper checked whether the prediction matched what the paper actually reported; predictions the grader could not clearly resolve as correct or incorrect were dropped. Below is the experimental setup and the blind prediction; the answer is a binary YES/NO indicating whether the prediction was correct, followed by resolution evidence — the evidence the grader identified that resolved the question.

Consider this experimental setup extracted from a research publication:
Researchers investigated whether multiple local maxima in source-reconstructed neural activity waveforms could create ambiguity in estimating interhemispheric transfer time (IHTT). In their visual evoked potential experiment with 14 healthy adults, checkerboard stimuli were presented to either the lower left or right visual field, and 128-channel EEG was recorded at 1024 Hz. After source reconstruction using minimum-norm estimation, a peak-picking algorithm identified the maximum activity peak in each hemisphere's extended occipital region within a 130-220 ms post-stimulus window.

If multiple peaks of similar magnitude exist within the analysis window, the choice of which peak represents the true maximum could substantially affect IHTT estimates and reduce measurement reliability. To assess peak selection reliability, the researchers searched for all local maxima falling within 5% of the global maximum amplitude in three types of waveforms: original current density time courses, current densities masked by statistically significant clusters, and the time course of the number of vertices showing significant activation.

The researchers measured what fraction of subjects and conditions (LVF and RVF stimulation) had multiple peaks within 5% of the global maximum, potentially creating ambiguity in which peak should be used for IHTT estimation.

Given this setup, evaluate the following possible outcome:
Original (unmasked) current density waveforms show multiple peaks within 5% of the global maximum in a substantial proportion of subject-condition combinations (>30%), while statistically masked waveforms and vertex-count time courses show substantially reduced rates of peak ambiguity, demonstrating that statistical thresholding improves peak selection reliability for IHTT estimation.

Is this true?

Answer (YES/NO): NO